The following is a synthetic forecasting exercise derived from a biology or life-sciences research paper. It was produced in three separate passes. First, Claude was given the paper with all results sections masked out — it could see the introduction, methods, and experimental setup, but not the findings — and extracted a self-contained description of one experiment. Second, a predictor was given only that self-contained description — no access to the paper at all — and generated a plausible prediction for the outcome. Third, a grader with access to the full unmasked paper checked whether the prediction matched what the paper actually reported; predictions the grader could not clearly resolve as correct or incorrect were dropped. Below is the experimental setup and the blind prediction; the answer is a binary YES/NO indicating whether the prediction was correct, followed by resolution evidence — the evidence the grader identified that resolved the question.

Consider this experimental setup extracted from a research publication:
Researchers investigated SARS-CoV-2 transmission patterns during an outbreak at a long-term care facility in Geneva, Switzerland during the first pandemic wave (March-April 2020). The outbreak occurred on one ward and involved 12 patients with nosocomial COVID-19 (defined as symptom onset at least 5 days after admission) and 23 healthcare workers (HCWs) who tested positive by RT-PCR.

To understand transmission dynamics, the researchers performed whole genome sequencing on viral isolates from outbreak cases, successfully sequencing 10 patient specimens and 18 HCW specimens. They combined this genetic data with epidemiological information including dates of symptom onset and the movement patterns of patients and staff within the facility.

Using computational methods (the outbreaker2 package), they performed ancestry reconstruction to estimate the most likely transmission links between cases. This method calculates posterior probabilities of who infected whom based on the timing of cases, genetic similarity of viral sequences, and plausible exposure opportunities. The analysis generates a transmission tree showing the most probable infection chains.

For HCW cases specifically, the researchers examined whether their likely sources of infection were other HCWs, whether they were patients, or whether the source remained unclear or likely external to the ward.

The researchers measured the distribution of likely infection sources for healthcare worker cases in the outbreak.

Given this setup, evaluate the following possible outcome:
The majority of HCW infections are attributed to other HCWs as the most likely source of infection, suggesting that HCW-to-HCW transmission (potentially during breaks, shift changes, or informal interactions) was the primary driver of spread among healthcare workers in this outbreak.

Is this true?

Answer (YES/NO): NO